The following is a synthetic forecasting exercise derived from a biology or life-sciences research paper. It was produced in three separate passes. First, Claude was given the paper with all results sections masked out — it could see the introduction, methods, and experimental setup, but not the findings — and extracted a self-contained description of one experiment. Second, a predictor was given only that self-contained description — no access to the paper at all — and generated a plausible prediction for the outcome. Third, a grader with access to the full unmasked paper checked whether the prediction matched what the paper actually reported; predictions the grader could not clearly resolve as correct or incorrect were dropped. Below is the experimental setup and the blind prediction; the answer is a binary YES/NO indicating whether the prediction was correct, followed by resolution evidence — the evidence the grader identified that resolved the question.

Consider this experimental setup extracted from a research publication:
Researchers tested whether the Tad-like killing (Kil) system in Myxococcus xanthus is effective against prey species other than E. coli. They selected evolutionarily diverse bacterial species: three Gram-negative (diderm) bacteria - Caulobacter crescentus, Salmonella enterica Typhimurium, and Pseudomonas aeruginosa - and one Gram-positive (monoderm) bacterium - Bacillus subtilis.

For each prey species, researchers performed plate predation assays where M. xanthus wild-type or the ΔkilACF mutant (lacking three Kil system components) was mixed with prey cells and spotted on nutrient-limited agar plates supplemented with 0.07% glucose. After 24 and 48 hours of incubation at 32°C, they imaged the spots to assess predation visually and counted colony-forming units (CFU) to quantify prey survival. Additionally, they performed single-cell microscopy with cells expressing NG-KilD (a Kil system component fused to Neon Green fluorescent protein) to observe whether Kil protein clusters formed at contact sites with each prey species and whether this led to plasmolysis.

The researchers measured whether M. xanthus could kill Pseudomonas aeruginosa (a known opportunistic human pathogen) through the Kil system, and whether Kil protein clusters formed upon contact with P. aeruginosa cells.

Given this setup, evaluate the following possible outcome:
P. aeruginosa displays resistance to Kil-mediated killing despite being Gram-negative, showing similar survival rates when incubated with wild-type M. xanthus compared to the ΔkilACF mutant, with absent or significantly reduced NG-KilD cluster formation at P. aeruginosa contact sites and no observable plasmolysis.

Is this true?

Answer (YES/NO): YES